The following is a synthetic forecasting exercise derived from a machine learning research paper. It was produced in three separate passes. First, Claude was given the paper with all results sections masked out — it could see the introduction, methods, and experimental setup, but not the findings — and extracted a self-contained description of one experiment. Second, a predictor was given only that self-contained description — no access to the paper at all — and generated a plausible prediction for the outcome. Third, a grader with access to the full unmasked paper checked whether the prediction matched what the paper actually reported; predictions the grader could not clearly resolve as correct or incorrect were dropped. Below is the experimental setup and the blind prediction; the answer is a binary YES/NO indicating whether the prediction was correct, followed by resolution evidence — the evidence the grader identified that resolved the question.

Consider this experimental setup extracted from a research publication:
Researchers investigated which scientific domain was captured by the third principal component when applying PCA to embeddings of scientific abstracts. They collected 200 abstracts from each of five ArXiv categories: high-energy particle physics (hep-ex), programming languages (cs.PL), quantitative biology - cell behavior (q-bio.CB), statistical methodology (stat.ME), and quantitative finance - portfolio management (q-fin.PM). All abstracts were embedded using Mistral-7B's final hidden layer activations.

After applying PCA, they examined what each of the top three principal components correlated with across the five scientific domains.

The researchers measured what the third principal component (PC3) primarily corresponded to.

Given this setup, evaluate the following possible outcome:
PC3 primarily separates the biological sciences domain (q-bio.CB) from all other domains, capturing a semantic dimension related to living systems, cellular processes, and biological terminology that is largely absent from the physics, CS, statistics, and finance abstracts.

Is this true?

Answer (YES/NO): YES